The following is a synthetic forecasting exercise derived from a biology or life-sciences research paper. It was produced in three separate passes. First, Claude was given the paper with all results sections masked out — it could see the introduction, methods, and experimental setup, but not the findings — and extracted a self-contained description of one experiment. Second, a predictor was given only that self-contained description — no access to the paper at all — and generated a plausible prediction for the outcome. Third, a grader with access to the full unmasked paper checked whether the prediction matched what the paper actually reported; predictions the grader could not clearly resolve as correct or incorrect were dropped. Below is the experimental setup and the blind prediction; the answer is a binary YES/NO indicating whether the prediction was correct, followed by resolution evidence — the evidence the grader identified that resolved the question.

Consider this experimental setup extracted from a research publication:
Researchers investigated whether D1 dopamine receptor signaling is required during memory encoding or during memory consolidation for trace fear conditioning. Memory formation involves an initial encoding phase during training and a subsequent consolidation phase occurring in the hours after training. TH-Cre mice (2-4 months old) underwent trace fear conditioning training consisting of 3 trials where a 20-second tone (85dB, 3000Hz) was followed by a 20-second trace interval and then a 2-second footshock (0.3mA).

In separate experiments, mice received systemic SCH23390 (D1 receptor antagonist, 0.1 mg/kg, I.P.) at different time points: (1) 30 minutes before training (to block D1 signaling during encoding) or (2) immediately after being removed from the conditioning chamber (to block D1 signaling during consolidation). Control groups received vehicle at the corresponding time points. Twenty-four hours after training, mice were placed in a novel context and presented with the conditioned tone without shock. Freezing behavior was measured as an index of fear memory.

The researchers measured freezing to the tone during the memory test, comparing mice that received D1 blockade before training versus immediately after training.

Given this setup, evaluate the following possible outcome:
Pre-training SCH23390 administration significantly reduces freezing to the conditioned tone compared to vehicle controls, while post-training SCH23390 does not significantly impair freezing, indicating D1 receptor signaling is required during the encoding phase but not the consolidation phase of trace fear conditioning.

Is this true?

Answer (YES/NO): YES